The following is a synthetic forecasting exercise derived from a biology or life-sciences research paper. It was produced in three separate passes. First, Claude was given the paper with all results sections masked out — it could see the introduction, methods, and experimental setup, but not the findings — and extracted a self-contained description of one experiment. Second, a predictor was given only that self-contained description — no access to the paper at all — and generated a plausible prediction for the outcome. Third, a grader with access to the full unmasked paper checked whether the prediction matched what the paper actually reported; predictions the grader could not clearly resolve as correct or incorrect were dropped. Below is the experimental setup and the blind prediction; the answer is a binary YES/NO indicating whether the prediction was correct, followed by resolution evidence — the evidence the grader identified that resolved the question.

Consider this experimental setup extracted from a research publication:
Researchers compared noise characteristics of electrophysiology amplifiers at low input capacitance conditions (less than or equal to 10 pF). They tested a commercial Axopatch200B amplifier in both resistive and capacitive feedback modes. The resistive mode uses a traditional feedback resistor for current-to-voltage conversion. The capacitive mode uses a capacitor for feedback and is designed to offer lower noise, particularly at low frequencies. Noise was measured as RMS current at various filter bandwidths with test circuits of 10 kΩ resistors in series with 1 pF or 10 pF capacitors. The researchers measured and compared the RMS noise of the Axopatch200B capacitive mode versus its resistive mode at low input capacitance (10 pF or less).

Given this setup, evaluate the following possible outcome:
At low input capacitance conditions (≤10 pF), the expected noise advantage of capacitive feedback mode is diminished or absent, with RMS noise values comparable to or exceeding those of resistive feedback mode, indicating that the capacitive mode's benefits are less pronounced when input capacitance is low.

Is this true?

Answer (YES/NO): NO